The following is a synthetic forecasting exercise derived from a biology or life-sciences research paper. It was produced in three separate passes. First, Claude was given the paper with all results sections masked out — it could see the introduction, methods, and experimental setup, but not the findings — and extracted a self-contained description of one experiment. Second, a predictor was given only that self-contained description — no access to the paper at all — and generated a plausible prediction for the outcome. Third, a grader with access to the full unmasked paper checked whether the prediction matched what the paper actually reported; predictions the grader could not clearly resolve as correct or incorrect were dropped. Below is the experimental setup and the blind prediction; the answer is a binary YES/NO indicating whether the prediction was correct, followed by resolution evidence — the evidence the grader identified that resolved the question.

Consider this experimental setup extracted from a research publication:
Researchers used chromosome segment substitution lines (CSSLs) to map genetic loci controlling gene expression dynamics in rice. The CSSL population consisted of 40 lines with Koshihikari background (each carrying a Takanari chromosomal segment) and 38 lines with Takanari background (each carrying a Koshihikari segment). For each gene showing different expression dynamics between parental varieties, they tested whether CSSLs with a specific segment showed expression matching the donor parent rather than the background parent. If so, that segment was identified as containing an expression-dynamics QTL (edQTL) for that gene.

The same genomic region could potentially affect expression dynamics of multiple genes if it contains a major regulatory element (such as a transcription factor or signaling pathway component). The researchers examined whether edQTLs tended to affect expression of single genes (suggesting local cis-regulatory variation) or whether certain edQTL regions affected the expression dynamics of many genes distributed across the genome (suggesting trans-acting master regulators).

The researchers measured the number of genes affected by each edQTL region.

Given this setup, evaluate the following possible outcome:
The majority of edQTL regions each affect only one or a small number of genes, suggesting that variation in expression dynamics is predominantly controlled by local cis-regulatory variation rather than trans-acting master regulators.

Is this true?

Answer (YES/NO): YES